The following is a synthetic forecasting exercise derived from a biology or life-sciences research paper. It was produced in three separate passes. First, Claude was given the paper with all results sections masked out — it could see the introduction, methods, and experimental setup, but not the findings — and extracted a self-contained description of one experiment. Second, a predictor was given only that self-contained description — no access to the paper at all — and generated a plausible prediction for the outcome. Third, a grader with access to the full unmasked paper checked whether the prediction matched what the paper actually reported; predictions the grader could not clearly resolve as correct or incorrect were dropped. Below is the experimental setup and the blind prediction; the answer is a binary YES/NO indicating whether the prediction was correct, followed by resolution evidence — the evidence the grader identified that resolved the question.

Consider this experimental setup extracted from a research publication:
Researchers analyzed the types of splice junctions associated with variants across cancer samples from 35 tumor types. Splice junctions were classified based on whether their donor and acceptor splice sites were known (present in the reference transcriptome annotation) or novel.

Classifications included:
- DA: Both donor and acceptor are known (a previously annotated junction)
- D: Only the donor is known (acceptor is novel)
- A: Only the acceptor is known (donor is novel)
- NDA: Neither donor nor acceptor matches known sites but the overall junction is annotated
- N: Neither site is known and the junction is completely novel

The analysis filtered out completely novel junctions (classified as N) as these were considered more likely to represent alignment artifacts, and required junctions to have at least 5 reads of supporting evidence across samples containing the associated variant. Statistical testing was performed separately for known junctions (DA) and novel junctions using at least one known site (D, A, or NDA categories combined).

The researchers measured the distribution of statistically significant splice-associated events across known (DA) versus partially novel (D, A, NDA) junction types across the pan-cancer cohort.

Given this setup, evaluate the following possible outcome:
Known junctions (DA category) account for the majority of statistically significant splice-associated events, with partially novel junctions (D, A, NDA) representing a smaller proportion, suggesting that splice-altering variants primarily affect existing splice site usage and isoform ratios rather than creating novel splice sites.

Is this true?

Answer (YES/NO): NO